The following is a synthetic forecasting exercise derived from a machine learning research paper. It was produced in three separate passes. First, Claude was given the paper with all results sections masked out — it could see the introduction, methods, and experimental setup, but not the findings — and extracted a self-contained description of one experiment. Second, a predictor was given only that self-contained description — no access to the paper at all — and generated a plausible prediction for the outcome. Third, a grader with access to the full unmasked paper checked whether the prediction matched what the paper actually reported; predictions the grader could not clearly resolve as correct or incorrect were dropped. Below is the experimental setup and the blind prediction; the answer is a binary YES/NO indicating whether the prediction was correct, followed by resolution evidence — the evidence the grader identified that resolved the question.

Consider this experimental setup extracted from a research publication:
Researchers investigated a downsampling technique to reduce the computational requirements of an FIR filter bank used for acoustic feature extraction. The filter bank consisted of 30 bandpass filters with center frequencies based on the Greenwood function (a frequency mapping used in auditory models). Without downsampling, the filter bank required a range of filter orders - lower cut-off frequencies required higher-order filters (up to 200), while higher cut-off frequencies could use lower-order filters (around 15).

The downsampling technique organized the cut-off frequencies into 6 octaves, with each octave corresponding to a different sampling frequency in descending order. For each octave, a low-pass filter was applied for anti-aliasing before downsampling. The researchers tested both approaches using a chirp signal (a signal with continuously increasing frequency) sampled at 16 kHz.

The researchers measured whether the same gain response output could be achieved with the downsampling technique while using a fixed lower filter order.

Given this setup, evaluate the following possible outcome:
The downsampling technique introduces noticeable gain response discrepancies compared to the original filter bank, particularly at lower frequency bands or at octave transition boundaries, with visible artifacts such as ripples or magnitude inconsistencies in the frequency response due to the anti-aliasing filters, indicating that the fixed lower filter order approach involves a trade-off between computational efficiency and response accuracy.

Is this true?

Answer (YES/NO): NO